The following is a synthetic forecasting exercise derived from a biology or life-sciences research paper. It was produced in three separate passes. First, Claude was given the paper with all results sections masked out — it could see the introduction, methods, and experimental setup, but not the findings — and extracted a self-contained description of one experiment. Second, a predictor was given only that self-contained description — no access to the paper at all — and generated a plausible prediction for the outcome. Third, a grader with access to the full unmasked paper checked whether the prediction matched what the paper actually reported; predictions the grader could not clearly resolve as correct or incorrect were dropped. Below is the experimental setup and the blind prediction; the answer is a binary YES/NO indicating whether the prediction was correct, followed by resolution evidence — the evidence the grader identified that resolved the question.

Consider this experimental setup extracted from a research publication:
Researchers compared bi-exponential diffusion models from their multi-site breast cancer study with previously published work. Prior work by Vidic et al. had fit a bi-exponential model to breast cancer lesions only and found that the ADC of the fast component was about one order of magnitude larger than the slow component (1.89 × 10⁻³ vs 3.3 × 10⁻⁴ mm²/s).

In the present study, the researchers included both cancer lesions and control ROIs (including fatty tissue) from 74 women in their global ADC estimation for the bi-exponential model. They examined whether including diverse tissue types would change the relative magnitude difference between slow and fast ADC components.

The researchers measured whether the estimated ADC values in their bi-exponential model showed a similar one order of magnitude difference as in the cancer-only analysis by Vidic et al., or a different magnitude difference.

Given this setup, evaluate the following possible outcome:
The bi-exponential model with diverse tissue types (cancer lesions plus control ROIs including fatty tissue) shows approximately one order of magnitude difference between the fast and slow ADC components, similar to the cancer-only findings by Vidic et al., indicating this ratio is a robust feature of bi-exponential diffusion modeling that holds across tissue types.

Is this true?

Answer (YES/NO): NO